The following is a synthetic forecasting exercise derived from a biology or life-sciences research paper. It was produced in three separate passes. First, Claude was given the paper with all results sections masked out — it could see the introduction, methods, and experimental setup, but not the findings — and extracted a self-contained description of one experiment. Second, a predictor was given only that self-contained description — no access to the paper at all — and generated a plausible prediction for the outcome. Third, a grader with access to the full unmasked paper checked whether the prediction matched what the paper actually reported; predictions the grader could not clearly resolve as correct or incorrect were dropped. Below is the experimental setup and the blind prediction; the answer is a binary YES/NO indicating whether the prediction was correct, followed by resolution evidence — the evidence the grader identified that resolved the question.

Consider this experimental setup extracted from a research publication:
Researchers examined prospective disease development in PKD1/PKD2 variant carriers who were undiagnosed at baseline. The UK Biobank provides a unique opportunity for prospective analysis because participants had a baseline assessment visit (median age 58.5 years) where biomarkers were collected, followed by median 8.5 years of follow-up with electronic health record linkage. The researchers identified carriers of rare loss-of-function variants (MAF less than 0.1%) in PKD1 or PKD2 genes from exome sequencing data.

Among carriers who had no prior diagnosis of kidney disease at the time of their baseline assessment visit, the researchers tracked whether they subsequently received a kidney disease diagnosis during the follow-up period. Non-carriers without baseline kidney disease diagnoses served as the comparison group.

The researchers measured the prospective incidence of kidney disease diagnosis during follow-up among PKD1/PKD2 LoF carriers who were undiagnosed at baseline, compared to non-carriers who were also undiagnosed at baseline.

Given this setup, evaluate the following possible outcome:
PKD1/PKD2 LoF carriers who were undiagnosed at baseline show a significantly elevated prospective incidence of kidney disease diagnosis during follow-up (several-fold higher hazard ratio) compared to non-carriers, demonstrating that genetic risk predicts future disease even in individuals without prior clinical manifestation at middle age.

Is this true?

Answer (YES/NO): YES